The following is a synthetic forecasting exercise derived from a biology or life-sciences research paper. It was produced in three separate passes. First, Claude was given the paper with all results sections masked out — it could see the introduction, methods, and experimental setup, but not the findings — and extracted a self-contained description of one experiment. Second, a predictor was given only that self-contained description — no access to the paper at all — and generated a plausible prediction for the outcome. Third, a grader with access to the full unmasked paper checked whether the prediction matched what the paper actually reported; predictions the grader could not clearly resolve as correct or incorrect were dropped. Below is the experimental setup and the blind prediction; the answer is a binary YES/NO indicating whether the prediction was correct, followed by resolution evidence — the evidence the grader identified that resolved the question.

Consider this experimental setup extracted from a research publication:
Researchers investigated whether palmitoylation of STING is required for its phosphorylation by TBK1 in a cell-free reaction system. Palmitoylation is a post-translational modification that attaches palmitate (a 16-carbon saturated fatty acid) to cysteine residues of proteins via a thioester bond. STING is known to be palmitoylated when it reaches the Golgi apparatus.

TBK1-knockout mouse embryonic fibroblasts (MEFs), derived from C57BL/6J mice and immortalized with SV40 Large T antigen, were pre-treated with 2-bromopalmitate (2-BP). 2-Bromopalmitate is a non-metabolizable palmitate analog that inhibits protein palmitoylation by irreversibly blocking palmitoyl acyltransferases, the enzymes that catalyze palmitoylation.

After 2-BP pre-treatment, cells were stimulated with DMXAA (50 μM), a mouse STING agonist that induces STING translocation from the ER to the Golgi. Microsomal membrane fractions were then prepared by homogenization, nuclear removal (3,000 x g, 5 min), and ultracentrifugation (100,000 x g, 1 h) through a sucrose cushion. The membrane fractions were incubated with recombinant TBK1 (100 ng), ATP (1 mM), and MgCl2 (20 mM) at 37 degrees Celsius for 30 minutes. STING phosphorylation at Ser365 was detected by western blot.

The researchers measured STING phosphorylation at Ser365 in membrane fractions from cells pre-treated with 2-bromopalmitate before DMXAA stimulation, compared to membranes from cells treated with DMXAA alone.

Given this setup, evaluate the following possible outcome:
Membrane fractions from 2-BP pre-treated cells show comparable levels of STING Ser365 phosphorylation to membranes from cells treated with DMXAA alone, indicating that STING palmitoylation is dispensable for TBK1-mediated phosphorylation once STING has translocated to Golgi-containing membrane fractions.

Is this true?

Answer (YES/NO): NO